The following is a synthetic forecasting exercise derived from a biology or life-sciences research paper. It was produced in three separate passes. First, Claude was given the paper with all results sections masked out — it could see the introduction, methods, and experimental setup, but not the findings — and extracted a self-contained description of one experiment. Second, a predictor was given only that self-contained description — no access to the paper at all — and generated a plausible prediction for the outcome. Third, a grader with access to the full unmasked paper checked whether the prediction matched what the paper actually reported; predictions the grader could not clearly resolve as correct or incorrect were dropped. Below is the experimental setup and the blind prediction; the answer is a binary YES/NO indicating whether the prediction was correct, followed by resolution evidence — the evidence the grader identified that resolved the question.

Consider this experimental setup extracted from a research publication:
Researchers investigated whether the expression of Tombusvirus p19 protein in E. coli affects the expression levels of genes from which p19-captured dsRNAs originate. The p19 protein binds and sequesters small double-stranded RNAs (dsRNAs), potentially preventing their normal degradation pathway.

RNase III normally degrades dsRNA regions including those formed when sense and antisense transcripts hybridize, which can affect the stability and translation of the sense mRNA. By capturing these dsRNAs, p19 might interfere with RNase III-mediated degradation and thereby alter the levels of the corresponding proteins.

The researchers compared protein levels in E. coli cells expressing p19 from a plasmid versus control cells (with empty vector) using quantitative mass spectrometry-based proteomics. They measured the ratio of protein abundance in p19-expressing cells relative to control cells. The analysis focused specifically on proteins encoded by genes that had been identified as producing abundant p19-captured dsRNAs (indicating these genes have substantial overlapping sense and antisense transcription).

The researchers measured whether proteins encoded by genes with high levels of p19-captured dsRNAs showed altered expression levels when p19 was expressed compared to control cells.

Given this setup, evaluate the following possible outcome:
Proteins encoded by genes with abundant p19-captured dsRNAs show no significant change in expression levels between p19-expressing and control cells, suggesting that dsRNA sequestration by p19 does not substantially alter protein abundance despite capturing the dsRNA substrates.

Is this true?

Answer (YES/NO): YES